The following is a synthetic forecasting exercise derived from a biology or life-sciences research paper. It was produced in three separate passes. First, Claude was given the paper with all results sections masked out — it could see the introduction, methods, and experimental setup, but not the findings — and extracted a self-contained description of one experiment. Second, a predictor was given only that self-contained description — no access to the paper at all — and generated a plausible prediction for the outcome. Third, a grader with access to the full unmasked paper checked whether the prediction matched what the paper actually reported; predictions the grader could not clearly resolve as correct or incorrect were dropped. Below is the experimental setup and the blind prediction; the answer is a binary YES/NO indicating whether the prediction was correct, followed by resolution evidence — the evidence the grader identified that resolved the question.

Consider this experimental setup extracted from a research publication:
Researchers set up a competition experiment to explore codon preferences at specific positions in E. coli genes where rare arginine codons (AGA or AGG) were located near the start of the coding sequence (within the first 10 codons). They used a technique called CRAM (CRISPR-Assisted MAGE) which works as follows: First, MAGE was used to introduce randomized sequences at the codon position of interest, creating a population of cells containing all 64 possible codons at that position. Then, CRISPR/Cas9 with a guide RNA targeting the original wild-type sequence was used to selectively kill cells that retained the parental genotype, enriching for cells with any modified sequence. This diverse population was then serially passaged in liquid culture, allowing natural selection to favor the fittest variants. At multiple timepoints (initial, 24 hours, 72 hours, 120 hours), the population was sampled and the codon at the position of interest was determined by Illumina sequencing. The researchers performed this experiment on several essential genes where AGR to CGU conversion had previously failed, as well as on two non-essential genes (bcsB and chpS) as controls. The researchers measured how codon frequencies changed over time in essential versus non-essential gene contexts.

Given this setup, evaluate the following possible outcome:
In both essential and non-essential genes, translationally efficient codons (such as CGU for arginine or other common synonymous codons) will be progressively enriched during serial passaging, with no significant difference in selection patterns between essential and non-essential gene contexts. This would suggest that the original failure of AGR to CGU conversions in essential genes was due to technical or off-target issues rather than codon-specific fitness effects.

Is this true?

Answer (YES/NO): NO